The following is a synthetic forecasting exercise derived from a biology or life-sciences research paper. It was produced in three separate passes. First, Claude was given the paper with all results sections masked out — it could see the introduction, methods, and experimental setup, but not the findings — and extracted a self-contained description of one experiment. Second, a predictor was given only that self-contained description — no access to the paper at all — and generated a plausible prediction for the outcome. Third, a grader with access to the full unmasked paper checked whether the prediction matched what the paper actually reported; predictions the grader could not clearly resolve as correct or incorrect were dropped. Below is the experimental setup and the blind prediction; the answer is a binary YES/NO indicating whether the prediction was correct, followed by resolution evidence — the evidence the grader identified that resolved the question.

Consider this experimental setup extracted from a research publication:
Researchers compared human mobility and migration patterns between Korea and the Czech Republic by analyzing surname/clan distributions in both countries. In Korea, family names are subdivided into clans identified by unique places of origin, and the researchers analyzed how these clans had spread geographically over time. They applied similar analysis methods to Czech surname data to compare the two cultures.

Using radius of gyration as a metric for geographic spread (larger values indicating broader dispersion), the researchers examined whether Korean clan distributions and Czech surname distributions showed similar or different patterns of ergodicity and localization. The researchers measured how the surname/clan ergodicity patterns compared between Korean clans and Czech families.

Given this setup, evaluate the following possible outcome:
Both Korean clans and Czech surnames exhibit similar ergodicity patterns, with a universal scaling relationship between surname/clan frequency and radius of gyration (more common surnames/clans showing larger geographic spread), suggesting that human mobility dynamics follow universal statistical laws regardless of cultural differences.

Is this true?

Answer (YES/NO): NO